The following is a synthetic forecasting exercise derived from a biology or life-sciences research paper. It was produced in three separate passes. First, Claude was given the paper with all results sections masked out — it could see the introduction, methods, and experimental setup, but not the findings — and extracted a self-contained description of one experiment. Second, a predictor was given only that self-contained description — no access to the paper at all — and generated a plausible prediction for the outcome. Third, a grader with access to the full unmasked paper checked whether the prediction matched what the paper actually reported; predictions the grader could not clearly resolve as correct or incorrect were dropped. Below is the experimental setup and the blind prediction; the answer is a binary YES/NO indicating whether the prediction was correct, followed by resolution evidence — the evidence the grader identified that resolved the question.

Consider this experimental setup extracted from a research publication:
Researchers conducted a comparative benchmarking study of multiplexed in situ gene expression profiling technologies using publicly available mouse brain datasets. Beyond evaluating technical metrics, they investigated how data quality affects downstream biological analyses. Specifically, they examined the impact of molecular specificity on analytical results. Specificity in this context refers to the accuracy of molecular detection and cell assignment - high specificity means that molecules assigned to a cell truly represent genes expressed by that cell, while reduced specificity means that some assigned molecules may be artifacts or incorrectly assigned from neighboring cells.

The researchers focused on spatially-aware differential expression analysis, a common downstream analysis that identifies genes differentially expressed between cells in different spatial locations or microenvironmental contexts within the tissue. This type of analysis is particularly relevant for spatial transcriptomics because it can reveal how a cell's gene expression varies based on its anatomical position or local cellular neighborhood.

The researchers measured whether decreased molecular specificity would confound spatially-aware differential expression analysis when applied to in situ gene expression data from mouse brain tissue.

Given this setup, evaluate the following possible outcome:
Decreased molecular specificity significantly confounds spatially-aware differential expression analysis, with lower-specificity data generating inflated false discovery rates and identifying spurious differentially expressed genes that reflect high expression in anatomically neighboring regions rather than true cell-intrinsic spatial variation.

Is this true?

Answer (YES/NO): YES